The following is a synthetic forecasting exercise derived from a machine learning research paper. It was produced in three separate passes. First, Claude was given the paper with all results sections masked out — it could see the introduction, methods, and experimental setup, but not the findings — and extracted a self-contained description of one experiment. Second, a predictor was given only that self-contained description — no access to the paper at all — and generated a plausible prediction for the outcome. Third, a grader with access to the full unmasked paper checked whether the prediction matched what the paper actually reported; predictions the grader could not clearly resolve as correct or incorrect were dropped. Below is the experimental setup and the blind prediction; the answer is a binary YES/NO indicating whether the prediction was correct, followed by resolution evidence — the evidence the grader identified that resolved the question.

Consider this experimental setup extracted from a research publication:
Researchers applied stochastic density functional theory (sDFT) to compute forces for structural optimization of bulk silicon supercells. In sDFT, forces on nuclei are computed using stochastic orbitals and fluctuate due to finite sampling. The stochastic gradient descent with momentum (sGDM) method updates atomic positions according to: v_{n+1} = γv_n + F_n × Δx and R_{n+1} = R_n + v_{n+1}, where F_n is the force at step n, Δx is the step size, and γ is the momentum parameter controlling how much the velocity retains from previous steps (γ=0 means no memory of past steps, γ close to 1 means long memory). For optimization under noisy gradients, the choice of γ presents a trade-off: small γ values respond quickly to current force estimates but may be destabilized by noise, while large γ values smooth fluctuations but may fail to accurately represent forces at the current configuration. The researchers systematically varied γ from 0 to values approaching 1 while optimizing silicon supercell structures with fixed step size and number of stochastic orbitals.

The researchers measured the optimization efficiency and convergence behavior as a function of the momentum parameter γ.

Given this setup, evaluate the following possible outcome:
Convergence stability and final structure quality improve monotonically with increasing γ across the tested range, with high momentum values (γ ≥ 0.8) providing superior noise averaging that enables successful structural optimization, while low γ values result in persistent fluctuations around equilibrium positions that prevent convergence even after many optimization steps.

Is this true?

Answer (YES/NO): NO